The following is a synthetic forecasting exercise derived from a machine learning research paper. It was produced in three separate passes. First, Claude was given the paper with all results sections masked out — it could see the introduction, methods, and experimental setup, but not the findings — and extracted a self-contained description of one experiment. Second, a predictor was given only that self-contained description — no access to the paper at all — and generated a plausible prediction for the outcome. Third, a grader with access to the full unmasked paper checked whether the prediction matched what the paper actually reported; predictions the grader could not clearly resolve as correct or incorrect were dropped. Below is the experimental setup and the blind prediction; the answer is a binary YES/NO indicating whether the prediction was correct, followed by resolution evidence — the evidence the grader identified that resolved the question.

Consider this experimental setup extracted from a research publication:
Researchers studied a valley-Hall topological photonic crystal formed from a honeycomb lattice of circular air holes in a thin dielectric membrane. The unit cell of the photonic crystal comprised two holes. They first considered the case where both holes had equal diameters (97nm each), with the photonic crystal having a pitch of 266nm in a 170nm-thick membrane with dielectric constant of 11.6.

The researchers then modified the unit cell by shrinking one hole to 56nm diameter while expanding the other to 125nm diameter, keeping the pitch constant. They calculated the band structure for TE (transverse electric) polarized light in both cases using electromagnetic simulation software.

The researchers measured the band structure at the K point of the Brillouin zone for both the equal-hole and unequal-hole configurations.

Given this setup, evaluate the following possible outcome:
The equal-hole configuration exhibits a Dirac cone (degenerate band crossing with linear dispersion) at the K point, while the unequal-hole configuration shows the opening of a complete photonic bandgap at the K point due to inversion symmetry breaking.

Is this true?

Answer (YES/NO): YES